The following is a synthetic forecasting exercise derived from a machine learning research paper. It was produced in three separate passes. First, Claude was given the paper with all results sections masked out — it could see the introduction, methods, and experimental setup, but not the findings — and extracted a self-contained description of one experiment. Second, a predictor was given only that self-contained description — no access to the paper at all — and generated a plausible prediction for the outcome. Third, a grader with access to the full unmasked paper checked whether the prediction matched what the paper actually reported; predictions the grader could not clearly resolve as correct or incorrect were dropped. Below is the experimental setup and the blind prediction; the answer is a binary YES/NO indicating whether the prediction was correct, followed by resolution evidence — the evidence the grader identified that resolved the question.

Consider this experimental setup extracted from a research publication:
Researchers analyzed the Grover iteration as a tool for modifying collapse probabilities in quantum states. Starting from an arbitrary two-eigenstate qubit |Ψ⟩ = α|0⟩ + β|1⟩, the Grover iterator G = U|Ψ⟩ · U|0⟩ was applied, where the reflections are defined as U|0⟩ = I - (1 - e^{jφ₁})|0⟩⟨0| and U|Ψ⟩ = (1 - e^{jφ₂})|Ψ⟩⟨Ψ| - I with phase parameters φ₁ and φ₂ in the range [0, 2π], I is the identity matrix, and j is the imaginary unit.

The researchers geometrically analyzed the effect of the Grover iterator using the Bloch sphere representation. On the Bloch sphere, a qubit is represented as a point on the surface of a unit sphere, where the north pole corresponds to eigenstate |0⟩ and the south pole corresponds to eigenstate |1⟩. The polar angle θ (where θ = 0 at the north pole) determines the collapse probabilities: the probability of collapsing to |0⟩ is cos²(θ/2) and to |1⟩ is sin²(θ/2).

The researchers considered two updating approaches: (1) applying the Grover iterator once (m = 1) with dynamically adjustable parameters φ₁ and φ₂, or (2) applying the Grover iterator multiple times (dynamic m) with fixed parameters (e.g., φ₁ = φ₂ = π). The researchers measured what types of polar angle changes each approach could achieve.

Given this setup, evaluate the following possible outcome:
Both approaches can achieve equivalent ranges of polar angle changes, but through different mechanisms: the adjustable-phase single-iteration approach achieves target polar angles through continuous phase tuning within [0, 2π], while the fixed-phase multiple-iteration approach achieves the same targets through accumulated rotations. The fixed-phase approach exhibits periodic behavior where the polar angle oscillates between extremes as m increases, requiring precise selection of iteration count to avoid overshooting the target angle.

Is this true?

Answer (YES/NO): NO